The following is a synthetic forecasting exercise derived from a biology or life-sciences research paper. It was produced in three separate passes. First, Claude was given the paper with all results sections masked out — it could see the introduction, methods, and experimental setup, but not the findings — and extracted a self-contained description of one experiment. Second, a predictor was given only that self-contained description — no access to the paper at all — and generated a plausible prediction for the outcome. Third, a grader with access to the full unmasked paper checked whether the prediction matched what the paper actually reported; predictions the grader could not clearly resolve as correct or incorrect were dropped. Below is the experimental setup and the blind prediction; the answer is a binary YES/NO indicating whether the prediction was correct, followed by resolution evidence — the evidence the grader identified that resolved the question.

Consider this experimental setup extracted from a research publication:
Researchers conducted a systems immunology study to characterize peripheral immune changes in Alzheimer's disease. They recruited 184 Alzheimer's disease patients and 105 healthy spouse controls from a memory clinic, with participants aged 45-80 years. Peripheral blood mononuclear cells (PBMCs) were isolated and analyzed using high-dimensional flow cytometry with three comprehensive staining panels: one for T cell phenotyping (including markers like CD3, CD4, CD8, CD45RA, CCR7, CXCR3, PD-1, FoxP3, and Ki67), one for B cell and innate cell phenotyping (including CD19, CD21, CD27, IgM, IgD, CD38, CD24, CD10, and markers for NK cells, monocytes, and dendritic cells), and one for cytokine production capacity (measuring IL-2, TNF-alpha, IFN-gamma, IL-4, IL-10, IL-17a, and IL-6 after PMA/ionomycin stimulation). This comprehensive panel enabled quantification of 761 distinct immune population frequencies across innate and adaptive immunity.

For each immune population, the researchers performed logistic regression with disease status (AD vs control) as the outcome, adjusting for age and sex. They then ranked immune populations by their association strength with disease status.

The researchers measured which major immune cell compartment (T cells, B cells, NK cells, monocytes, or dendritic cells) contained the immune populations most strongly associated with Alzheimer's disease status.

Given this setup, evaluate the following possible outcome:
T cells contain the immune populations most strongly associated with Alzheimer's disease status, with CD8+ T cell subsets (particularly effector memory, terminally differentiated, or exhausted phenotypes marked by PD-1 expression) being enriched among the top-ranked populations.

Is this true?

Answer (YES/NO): NO